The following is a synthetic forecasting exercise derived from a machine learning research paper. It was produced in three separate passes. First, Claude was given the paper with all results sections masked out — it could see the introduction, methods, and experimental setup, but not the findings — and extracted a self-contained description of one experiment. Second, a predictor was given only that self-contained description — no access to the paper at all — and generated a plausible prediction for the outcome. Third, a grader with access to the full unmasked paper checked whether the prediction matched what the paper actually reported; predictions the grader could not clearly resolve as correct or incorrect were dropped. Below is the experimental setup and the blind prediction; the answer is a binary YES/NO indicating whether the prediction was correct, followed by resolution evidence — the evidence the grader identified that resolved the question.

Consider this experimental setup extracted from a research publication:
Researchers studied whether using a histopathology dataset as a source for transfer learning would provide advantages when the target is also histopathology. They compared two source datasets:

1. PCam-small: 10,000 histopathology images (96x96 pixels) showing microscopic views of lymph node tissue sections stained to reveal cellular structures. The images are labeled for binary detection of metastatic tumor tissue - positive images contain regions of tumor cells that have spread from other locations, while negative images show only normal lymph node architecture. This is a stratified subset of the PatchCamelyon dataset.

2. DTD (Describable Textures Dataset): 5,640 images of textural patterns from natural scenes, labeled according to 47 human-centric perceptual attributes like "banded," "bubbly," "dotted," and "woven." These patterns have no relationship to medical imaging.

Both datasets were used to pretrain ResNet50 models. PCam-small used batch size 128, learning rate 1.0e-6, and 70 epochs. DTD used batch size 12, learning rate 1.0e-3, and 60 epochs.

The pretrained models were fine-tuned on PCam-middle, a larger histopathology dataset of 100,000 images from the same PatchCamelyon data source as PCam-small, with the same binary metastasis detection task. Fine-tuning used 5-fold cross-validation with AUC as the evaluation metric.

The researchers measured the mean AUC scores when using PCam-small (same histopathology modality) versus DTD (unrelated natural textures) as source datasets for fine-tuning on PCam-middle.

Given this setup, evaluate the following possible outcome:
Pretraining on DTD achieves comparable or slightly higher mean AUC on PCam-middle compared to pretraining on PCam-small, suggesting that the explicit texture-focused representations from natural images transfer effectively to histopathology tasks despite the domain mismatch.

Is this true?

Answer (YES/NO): YES